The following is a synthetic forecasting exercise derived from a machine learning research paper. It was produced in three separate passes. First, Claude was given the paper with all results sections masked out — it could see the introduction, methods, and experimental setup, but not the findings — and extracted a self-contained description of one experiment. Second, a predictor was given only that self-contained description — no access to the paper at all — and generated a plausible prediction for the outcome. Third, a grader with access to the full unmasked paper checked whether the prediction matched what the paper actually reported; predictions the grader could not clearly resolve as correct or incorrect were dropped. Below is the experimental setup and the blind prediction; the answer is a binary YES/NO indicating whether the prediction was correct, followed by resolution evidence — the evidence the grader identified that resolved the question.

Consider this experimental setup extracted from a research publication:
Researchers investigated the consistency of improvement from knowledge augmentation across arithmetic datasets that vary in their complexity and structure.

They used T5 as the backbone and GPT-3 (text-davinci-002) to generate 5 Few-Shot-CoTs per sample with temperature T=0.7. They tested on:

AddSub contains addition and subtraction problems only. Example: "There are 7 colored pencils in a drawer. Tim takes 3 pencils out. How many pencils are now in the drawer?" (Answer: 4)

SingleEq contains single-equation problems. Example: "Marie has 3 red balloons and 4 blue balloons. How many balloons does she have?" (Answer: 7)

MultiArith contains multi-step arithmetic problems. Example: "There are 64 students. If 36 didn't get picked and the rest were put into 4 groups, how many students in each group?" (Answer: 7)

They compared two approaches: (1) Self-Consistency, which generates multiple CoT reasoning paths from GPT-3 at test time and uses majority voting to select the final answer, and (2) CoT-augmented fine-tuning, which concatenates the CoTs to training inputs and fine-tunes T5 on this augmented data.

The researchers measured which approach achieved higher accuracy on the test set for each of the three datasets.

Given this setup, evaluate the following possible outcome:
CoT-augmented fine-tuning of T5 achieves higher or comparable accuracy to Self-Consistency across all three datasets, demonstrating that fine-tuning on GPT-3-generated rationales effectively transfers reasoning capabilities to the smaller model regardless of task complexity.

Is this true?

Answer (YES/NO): NO